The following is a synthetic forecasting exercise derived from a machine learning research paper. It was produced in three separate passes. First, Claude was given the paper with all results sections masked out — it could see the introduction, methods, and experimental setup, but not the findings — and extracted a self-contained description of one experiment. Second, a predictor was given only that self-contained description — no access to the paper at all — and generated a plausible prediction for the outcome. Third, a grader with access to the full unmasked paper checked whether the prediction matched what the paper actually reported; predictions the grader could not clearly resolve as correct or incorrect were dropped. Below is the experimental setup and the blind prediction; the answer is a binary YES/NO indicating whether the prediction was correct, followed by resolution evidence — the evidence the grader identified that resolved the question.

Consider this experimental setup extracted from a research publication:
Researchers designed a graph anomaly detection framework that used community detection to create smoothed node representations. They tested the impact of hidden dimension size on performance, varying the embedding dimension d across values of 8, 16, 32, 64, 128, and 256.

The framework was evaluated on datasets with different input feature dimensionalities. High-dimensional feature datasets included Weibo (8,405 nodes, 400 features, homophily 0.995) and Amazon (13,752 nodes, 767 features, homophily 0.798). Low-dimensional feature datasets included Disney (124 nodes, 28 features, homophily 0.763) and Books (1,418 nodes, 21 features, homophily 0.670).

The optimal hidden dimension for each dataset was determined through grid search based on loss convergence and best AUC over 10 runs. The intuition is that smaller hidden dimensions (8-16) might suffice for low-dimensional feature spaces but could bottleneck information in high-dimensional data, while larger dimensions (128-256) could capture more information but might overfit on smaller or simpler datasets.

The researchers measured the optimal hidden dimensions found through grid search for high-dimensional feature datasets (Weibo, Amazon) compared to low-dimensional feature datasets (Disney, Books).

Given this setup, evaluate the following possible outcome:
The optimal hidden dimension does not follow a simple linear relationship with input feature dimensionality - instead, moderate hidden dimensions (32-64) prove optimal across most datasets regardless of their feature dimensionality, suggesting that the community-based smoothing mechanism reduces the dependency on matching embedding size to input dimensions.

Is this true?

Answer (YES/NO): NO